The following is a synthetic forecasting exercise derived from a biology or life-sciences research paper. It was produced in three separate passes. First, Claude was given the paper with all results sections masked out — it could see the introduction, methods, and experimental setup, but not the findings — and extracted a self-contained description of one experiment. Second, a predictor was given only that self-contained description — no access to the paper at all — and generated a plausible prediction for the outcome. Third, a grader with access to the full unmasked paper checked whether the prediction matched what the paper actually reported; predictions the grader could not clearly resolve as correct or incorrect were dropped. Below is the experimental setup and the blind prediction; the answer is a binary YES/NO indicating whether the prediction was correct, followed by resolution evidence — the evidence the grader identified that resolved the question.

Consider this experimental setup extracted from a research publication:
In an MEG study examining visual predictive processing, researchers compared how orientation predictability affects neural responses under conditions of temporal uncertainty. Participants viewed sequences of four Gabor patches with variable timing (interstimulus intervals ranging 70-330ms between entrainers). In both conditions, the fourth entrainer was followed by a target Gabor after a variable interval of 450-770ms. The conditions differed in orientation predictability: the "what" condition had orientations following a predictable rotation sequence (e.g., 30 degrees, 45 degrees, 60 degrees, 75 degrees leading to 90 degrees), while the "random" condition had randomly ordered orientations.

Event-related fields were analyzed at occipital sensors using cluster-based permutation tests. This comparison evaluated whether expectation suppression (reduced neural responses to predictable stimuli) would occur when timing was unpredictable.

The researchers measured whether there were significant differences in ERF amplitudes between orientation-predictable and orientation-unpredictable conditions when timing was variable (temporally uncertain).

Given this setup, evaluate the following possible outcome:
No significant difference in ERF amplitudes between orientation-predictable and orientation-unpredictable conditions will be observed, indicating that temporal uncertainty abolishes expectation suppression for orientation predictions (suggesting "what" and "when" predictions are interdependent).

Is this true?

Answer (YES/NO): NO